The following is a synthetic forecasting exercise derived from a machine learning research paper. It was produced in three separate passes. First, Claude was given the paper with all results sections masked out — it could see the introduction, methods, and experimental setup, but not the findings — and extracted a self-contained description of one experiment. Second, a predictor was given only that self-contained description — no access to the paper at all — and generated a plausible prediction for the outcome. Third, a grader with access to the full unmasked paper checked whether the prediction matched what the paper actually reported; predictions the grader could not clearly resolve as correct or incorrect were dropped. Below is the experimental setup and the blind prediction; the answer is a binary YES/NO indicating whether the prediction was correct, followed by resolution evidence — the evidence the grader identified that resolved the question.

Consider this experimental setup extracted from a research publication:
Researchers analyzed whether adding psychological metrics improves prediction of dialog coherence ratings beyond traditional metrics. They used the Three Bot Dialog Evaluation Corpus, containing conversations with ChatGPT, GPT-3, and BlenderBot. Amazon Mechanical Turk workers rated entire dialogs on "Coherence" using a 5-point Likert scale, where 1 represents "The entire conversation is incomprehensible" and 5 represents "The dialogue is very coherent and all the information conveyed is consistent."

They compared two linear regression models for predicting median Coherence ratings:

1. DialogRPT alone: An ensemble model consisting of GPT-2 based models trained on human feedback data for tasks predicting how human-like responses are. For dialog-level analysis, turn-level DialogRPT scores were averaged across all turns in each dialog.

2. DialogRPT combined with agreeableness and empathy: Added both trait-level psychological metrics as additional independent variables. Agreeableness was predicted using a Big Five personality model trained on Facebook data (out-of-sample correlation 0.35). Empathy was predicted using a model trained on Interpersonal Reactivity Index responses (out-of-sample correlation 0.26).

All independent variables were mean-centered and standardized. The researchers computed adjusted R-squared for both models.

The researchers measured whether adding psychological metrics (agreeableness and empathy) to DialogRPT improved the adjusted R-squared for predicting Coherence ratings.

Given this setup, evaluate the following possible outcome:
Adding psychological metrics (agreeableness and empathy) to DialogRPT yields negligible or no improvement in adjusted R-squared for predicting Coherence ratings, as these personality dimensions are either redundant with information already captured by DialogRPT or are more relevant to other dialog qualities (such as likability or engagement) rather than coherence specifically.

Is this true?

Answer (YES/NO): NO